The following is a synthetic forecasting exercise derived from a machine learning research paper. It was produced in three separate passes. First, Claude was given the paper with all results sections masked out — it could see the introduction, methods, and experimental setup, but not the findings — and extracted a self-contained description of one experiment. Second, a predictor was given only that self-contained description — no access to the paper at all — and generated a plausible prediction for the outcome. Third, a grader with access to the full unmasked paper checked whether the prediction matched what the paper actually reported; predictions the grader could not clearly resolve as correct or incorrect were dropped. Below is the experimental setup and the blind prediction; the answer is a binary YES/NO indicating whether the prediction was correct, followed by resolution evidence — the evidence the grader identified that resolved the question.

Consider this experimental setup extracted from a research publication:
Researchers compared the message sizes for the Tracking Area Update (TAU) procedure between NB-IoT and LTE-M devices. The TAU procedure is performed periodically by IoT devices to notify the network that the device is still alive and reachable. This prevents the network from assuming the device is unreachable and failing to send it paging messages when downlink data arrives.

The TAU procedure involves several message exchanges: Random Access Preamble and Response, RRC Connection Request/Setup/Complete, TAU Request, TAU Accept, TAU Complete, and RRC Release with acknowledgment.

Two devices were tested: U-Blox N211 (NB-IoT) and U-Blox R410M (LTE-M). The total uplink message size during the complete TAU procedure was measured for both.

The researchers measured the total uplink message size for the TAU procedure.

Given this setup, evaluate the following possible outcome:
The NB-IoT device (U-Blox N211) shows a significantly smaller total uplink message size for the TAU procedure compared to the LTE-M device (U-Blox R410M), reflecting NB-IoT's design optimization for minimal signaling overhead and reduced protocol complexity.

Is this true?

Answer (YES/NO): YES